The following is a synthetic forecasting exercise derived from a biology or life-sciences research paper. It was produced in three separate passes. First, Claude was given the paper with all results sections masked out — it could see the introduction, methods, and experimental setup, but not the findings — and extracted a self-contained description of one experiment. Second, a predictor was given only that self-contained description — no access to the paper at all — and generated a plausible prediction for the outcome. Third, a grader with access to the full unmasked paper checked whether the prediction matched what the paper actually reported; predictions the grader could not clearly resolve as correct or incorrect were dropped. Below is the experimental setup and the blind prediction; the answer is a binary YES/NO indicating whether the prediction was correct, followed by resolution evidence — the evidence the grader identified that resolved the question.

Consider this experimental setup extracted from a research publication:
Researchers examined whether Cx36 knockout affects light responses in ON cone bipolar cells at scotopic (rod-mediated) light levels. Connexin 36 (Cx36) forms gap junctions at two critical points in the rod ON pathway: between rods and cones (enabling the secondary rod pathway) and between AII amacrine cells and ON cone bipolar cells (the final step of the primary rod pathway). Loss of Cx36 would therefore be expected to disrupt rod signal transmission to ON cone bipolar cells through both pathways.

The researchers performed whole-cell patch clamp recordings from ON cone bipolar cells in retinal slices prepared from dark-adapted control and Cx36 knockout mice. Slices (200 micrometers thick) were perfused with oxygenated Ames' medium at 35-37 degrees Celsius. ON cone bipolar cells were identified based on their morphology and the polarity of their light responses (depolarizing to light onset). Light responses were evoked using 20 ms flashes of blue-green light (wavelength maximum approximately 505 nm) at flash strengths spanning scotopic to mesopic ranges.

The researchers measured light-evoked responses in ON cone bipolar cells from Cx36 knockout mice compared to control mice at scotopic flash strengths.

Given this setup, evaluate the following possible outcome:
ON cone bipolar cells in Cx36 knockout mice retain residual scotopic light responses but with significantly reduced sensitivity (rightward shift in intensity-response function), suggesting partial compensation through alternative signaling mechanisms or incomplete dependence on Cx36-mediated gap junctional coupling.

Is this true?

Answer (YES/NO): NO